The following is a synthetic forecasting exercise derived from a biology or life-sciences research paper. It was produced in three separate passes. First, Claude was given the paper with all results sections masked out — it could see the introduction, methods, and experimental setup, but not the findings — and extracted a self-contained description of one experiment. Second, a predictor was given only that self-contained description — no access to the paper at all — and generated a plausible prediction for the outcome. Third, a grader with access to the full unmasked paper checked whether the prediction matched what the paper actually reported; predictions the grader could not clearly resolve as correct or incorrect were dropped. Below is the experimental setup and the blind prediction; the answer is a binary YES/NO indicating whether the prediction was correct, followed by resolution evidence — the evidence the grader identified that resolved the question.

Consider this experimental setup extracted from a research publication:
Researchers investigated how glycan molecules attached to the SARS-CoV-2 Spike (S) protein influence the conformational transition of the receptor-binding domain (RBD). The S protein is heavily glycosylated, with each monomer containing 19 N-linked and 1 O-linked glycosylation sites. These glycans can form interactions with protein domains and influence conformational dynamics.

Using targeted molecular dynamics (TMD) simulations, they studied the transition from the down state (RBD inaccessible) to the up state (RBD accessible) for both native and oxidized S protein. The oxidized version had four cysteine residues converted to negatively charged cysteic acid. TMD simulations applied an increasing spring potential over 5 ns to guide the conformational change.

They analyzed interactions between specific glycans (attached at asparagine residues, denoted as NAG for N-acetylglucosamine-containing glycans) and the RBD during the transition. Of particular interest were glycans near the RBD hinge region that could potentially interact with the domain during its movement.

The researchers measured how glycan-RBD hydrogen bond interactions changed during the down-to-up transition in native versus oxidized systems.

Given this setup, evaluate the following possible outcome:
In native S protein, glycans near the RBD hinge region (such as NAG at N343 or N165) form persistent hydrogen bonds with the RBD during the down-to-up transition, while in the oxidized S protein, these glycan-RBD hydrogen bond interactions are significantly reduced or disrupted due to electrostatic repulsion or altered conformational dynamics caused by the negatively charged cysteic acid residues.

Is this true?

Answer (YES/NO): NO